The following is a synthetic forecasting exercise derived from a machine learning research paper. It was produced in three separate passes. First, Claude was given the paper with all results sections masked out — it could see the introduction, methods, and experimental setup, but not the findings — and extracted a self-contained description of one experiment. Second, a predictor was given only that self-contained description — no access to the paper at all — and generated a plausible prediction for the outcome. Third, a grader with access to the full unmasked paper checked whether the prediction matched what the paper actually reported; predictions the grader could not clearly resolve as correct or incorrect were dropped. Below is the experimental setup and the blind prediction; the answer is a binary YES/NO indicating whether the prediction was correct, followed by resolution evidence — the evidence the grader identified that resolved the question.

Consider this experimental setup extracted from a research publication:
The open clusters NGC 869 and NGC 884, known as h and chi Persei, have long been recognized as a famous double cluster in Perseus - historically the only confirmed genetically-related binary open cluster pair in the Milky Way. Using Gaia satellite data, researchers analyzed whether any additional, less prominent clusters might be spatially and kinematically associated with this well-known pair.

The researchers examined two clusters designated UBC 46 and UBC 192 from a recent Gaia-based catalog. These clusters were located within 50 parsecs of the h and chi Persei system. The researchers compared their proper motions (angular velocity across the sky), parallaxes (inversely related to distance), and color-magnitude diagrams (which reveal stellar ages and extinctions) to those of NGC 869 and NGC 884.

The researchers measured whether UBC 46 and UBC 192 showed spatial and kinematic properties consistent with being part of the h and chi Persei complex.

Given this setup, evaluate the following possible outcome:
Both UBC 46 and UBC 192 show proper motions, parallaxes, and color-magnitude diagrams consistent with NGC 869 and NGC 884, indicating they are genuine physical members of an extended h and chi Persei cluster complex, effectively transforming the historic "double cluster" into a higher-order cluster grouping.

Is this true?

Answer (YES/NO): YES